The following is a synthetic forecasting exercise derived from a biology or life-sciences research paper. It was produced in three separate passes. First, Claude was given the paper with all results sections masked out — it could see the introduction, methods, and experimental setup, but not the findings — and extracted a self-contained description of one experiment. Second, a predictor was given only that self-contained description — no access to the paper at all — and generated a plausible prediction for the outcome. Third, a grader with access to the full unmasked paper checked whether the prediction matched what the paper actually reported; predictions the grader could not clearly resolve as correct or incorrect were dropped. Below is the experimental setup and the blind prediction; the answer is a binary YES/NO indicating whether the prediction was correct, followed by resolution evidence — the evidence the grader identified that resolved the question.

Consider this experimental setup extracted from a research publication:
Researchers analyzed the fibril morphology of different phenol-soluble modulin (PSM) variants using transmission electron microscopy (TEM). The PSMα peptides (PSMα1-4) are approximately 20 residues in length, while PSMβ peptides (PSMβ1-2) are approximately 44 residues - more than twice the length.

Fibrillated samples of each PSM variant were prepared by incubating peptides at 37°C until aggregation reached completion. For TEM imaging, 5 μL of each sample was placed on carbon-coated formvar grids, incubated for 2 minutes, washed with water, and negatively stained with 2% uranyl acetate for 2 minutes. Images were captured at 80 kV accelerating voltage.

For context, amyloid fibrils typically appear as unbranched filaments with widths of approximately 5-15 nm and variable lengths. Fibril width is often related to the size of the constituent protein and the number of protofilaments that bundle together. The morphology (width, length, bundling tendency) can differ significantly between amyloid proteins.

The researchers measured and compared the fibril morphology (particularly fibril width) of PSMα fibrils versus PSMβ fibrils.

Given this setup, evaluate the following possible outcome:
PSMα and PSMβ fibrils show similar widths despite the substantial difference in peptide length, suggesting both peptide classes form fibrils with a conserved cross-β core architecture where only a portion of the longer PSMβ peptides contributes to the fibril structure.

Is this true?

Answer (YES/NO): NO